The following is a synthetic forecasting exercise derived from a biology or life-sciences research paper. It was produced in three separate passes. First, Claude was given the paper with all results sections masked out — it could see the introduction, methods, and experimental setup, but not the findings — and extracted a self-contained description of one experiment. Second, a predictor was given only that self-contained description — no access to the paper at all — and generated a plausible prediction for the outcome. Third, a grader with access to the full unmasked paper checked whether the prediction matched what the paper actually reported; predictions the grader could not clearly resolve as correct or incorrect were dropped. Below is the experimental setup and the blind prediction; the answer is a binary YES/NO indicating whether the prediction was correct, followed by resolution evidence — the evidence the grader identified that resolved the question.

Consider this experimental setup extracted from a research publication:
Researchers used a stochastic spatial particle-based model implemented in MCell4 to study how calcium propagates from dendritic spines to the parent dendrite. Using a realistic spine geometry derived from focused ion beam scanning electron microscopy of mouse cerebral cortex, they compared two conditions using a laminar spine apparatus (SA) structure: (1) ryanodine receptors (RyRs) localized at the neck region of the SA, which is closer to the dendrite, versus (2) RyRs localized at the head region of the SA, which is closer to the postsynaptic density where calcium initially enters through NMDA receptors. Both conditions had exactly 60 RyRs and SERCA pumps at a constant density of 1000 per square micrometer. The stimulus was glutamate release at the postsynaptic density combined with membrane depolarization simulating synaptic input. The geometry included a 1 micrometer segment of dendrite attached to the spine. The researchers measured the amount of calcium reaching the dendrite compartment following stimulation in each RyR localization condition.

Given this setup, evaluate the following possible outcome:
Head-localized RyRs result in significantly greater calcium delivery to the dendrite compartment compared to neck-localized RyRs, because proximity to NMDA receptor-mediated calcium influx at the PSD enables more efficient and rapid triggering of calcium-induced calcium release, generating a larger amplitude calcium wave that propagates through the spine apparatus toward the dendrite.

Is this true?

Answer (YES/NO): NO